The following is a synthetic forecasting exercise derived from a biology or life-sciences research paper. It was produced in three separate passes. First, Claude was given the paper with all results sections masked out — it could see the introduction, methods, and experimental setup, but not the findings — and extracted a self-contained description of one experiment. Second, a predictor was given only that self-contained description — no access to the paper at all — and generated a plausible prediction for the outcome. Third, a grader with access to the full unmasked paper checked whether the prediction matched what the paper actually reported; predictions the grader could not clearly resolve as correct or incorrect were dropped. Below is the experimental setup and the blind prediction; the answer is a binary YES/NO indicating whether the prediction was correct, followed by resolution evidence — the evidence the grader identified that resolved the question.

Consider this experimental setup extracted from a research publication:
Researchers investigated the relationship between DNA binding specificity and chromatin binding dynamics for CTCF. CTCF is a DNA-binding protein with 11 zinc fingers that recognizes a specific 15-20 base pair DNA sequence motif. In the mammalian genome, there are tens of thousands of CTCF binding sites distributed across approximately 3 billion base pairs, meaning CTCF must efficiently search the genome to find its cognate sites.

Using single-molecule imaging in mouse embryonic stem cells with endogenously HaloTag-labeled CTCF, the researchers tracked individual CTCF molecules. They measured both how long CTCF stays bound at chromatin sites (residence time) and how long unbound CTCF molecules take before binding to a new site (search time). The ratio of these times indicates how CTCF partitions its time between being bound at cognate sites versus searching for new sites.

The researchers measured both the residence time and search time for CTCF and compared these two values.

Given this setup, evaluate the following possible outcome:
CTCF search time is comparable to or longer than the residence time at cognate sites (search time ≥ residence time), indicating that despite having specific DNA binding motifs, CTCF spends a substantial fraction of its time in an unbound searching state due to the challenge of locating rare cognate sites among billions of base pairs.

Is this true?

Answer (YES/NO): YES